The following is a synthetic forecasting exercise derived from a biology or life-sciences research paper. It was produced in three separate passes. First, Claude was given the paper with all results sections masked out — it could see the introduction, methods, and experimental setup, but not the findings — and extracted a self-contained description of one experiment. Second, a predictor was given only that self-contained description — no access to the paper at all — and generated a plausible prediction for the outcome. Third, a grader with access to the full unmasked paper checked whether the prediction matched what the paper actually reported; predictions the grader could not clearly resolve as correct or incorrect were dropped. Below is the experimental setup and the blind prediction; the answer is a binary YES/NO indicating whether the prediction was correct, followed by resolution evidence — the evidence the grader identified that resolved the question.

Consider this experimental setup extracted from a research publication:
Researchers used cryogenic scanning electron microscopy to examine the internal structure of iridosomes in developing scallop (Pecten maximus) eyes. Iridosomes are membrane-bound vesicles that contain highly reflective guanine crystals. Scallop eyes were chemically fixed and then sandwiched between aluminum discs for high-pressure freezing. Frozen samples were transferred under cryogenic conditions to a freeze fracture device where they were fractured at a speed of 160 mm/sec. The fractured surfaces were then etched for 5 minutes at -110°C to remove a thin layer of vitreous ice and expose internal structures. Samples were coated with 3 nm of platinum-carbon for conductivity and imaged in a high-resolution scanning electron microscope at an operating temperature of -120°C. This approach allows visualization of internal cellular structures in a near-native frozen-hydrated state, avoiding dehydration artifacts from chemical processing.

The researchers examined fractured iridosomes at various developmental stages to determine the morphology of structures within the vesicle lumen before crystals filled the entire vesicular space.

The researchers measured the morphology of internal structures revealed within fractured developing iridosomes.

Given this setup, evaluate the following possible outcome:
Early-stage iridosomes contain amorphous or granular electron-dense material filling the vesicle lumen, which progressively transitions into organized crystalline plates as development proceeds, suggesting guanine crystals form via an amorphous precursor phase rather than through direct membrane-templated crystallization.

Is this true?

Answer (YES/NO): NO